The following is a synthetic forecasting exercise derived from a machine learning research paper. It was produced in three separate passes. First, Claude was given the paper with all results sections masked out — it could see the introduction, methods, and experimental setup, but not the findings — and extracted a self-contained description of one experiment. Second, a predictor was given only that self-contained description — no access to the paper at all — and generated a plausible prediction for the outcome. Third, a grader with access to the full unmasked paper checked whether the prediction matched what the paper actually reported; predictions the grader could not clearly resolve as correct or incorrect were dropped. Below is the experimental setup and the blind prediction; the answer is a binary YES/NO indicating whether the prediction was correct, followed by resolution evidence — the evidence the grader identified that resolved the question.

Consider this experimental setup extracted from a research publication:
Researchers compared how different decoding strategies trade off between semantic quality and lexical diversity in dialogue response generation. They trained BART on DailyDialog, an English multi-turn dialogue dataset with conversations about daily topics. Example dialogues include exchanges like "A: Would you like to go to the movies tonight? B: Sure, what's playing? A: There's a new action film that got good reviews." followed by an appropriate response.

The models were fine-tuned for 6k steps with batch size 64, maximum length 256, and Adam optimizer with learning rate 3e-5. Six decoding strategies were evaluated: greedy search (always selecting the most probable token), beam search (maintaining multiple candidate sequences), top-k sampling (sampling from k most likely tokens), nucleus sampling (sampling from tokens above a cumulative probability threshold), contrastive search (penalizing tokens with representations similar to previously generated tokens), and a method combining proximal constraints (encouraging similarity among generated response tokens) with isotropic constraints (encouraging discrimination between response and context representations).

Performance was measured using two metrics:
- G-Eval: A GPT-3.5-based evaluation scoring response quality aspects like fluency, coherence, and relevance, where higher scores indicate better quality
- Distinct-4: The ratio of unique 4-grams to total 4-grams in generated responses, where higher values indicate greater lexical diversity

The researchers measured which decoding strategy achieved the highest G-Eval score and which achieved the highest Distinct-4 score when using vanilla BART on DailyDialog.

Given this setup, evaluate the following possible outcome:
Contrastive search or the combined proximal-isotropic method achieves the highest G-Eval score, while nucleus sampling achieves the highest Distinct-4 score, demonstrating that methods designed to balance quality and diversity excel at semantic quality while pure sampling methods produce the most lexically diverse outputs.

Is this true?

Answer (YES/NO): NO